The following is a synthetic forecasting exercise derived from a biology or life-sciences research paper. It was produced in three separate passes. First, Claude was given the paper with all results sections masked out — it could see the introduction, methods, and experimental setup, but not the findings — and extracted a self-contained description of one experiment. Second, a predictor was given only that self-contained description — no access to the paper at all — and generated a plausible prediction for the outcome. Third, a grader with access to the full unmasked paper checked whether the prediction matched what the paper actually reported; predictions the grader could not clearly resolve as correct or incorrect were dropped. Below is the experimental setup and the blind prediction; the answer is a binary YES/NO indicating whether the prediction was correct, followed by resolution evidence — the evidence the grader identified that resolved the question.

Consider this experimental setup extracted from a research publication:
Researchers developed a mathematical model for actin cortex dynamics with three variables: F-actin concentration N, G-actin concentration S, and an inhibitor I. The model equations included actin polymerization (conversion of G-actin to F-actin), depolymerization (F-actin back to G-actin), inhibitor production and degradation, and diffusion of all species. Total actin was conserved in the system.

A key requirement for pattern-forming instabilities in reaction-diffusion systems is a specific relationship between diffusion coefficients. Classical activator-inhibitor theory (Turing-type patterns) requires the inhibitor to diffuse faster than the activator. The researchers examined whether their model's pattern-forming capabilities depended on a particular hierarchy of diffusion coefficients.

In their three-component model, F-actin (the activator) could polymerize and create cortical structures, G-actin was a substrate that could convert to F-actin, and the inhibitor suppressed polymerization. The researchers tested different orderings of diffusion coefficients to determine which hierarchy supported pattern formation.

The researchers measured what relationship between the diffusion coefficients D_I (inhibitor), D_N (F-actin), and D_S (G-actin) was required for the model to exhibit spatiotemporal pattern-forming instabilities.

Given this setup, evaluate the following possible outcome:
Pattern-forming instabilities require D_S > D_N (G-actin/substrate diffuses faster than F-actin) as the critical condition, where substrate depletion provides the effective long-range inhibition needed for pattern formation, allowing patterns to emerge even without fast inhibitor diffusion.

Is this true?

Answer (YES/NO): YES